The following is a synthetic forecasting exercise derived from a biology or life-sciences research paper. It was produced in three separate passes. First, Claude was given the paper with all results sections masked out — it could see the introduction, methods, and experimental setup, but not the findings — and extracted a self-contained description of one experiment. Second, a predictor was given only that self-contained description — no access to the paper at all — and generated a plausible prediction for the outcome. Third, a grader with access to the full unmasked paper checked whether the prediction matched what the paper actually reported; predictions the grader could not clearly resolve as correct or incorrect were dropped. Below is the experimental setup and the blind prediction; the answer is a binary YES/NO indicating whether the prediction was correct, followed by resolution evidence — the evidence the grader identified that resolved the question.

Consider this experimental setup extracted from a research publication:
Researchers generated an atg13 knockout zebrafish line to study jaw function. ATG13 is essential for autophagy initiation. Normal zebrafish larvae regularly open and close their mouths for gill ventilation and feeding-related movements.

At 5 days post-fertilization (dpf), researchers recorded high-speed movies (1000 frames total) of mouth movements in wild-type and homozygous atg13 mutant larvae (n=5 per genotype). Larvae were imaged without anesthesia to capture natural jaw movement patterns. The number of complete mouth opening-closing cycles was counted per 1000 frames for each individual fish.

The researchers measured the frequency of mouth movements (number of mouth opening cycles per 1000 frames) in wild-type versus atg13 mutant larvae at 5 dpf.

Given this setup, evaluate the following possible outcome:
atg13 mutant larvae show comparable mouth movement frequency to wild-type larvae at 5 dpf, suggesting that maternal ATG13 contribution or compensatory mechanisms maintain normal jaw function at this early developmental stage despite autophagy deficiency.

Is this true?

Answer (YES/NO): NO